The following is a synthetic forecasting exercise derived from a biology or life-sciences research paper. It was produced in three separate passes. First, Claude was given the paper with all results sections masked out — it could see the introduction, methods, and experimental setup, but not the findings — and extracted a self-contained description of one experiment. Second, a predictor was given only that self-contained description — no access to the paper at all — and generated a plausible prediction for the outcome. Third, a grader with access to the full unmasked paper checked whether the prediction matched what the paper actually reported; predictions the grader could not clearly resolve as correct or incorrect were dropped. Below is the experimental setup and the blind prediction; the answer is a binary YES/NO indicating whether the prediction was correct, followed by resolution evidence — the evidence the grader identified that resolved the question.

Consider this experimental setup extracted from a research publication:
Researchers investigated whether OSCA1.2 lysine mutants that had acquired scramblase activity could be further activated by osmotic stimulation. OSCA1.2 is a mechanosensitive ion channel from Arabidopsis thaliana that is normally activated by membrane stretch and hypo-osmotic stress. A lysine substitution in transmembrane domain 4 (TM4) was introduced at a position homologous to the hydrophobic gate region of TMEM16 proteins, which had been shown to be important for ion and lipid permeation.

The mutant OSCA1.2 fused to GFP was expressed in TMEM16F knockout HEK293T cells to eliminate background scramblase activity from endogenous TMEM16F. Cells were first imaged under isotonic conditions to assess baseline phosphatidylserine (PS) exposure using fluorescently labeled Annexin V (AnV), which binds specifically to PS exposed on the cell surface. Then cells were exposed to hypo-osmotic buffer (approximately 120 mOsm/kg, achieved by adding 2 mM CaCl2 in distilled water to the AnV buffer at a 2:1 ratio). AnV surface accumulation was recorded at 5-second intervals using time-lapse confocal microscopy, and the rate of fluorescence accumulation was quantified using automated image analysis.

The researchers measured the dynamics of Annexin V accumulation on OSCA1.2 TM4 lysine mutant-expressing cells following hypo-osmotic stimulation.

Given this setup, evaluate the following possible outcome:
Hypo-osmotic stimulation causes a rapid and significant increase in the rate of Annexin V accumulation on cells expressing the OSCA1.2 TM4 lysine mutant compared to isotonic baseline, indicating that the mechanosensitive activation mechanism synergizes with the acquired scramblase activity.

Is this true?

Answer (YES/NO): YES